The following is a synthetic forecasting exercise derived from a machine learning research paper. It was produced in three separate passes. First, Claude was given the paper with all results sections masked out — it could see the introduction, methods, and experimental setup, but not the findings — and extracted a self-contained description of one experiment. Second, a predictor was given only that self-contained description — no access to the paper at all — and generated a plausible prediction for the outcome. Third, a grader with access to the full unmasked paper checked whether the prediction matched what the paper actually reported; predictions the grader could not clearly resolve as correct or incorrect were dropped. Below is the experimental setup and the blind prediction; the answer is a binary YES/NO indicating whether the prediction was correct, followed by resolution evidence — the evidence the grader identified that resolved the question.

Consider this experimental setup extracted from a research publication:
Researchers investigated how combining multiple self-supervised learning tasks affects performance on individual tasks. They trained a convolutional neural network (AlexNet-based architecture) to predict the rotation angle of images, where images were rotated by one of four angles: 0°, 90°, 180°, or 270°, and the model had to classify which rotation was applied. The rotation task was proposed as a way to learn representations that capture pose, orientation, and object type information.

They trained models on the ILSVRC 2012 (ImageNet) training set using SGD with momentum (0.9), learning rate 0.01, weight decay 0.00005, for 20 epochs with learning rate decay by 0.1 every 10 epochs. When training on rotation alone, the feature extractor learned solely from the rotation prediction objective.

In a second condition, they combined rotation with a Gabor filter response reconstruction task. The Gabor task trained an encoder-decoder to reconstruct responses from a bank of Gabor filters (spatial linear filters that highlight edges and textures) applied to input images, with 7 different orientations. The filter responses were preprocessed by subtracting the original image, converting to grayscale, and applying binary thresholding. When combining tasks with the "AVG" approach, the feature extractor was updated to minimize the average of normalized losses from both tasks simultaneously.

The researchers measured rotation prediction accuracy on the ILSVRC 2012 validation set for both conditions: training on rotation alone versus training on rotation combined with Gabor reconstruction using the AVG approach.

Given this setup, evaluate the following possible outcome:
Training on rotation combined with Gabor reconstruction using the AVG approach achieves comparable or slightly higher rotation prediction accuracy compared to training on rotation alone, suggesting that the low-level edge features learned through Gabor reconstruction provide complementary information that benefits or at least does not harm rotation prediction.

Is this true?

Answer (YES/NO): NO